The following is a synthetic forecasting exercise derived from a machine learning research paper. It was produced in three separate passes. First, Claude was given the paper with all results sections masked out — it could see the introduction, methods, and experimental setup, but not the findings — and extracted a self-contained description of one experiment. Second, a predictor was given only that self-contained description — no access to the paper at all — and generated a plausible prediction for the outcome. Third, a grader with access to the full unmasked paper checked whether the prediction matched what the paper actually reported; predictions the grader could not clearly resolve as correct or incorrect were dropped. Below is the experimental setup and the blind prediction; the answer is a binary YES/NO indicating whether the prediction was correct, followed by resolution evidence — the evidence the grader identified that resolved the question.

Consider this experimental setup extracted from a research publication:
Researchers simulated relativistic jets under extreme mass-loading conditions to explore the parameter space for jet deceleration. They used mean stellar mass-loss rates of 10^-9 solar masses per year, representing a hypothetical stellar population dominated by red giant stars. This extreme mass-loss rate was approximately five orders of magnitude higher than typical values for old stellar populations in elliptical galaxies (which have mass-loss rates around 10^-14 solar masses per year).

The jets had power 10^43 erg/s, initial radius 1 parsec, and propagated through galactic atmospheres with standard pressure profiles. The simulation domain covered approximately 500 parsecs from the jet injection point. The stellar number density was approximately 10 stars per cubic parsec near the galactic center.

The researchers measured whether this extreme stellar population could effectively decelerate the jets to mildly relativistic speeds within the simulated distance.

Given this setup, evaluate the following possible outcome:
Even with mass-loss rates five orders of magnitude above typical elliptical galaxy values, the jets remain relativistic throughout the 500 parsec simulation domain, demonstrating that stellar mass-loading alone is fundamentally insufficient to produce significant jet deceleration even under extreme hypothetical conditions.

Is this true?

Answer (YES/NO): NO